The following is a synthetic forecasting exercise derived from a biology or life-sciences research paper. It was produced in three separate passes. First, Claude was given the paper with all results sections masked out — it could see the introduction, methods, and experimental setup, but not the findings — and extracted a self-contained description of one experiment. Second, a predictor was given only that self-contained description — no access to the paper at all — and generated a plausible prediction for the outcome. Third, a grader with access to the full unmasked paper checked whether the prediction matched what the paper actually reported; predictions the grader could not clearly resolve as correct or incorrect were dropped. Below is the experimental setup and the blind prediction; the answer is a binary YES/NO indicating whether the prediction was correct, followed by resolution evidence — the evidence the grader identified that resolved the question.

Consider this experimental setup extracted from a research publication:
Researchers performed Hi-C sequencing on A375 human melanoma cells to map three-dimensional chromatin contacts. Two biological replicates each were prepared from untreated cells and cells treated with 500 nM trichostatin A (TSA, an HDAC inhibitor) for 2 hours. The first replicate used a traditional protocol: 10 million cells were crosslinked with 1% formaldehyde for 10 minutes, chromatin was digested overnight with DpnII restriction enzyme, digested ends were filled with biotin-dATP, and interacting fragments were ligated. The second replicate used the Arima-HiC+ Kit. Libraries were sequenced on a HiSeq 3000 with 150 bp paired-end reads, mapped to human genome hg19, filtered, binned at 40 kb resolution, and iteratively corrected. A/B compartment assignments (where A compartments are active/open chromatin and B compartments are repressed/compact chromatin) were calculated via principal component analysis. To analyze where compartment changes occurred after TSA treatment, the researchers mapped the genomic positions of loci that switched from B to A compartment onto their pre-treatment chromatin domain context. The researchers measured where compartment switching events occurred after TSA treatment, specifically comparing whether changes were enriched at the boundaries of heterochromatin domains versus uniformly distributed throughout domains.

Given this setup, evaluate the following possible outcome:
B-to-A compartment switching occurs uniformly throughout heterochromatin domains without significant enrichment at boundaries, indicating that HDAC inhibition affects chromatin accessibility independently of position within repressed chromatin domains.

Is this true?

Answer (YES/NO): NO